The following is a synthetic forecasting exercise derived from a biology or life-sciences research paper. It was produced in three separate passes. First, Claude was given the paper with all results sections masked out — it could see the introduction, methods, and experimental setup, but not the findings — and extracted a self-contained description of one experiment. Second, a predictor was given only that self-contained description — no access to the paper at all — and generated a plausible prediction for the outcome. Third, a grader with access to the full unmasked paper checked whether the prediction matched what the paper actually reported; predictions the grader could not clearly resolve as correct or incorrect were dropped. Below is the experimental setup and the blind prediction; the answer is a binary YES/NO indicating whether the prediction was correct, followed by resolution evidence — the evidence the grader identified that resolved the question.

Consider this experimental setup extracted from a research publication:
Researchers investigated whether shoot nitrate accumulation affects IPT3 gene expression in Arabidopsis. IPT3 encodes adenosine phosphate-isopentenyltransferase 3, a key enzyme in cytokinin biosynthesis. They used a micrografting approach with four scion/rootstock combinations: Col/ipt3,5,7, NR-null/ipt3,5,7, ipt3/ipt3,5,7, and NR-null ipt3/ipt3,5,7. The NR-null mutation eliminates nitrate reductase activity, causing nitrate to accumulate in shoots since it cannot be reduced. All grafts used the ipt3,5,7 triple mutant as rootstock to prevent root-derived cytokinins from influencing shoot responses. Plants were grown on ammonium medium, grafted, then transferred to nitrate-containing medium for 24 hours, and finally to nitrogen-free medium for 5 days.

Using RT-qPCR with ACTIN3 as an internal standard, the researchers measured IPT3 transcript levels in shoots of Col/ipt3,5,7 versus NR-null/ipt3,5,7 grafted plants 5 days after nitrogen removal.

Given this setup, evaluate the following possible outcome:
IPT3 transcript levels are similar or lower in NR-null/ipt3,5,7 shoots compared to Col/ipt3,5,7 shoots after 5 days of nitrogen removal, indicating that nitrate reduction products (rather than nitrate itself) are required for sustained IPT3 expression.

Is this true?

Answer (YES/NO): NO